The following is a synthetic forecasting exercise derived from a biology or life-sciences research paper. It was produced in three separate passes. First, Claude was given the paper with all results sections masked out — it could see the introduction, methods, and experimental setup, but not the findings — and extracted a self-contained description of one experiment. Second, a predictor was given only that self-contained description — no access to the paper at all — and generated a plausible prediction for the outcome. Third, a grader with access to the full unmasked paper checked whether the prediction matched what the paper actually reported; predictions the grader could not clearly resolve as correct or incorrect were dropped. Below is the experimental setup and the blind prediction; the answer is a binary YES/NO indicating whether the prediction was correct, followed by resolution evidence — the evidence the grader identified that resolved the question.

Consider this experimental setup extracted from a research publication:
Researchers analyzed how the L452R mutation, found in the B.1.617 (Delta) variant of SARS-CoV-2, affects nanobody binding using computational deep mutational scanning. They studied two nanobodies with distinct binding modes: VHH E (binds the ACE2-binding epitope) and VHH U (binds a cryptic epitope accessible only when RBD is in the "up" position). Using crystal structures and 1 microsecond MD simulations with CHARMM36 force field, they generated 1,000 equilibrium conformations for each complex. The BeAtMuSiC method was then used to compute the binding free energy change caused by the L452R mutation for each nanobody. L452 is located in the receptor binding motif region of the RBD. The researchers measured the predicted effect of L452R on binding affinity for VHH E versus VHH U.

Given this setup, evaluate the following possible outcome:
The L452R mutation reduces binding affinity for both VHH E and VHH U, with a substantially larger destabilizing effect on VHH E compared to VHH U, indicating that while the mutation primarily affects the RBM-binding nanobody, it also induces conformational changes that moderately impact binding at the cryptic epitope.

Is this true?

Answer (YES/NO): NO